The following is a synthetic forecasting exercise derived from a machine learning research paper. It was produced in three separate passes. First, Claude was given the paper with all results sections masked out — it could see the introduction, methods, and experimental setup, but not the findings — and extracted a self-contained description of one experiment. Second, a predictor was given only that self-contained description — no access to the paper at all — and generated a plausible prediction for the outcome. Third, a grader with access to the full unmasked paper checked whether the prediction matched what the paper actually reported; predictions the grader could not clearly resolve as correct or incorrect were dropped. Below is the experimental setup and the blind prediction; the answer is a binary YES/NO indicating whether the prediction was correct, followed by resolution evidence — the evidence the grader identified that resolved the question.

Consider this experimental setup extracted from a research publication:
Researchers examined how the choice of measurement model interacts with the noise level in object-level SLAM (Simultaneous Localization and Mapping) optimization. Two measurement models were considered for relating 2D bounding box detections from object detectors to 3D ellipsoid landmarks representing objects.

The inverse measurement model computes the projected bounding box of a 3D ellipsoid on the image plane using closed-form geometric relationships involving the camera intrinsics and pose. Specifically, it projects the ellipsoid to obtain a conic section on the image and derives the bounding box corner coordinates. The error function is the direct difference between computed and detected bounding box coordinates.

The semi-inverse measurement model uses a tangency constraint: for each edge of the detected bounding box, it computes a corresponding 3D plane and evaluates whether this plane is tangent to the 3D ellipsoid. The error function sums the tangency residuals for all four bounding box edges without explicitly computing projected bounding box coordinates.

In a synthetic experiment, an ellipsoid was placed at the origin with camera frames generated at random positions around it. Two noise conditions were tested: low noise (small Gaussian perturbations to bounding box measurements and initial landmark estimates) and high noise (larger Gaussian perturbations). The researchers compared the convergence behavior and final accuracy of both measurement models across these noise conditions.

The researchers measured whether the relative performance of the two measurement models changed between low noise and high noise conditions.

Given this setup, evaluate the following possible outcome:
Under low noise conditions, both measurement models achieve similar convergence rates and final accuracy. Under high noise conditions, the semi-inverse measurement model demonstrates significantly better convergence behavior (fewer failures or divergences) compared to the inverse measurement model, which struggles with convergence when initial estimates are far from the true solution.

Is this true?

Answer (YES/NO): YES